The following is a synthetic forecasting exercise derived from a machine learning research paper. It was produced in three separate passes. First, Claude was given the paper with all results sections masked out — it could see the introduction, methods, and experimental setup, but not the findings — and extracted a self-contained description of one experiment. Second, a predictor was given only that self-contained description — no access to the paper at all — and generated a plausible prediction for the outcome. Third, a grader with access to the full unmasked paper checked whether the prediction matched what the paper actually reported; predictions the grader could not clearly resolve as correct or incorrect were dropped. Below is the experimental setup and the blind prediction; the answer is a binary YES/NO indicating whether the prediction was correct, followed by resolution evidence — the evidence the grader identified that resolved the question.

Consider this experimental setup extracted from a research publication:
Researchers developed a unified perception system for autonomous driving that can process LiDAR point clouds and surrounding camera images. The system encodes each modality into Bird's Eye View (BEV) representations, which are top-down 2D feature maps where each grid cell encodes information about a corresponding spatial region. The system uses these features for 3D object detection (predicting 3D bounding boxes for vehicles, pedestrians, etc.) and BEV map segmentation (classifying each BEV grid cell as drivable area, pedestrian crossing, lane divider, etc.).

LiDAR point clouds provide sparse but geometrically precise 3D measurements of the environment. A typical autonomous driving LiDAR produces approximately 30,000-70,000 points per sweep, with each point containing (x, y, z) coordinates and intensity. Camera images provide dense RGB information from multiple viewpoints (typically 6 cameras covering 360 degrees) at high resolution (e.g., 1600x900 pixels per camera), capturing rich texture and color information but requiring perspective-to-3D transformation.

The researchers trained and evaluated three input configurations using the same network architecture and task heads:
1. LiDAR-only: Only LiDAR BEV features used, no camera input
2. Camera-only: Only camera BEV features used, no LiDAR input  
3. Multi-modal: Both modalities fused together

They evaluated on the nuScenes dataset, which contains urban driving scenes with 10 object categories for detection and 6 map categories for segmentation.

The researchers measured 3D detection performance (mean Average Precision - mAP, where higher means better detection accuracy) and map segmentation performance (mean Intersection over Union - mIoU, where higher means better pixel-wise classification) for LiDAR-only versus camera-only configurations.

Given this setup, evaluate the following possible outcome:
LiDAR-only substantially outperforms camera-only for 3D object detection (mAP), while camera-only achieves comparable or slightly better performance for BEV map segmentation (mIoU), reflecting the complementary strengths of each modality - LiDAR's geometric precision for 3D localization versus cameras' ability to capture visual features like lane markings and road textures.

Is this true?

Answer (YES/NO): YES